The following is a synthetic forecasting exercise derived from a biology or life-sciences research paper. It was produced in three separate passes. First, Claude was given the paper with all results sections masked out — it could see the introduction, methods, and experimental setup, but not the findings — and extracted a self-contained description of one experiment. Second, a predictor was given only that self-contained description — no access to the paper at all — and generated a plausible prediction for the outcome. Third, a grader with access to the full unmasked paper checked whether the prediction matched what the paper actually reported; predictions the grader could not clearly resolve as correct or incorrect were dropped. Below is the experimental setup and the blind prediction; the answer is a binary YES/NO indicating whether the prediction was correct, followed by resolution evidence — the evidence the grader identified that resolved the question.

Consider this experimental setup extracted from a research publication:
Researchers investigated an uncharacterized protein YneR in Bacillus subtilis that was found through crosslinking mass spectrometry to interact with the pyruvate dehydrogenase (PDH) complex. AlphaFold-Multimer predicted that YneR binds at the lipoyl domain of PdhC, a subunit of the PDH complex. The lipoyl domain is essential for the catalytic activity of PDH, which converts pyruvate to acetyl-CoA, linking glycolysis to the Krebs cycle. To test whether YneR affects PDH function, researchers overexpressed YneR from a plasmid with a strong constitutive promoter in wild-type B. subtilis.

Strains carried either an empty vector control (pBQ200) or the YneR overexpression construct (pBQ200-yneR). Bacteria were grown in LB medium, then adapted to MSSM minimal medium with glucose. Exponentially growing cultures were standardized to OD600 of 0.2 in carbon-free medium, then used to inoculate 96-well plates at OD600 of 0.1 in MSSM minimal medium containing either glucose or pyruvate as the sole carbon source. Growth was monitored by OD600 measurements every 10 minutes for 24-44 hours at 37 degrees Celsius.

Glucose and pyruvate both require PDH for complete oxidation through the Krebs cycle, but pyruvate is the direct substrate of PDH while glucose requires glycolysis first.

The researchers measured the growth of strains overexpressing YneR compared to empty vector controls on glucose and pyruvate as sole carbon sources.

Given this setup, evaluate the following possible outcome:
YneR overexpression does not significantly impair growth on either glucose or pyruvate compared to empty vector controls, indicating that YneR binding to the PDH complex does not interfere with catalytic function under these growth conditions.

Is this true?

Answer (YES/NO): NO